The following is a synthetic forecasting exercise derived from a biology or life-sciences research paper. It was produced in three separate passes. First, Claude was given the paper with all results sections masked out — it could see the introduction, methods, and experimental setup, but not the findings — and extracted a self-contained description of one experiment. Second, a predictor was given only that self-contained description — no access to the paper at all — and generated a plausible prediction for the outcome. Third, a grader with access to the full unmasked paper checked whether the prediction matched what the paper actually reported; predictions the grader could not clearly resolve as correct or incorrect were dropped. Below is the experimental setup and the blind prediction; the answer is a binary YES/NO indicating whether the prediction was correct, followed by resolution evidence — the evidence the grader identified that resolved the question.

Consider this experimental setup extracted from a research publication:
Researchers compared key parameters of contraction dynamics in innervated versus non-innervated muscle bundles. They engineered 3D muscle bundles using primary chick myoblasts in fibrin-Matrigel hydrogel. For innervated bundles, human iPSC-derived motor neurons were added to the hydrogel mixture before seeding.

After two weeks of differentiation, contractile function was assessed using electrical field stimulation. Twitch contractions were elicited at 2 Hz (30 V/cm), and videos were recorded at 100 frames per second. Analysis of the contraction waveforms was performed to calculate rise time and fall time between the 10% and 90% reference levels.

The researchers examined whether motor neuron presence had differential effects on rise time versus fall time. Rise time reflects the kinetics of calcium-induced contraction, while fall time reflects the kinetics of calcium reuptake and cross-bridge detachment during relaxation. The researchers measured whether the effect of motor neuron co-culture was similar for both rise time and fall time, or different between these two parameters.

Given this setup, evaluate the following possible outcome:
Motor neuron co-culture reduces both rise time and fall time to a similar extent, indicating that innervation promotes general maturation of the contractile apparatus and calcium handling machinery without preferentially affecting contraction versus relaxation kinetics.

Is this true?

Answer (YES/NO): NO